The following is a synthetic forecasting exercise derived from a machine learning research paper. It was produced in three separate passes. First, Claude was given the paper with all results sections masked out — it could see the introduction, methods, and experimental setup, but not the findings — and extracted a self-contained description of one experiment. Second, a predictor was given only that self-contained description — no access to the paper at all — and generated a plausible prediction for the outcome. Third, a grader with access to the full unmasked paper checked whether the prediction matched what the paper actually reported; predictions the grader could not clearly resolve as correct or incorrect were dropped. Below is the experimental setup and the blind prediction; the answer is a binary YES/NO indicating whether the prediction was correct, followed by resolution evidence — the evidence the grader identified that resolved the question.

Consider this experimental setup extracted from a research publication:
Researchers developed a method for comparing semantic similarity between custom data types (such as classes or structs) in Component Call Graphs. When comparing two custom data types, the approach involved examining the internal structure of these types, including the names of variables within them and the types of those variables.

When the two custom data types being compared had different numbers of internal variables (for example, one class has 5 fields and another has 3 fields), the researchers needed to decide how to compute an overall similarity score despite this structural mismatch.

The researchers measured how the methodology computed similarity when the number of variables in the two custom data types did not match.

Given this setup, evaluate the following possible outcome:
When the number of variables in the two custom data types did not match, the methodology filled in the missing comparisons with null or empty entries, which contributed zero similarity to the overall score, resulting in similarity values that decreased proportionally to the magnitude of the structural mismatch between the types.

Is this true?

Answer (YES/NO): NO